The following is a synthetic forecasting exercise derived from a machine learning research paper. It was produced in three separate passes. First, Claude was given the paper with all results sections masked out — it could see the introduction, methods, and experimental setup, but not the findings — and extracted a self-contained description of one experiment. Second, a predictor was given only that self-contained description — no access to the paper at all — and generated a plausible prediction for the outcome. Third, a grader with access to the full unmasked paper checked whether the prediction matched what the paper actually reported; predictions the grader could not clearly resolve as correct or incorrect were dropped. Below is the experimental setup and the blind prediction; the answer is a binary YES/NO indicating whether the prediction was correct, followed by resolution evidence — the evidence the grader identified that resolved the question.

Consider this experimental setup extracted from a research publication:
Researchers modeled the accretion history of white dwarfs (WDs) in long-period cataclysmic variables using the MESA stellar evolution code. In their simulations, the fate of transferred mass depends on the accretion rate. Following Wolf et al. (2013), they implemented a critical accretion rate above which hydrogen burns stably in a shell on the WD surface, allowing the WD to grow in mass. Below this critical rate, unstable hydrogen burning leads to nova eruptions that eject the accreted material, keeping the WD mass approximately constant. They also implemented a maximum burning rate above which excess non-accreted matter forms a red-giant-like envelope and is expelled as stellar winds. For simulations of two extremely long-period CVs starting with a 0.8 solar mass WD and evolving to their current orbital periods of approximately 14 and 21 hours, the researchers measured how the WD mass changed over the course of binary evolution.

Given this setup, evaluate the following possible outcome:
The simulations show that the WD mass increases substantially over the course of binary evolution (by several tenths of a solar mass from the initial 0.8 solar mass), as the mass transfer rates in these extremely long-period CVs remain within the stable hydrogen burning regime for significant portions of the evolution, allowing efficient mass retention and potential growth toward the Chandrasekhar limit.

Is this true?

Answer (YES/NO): NO